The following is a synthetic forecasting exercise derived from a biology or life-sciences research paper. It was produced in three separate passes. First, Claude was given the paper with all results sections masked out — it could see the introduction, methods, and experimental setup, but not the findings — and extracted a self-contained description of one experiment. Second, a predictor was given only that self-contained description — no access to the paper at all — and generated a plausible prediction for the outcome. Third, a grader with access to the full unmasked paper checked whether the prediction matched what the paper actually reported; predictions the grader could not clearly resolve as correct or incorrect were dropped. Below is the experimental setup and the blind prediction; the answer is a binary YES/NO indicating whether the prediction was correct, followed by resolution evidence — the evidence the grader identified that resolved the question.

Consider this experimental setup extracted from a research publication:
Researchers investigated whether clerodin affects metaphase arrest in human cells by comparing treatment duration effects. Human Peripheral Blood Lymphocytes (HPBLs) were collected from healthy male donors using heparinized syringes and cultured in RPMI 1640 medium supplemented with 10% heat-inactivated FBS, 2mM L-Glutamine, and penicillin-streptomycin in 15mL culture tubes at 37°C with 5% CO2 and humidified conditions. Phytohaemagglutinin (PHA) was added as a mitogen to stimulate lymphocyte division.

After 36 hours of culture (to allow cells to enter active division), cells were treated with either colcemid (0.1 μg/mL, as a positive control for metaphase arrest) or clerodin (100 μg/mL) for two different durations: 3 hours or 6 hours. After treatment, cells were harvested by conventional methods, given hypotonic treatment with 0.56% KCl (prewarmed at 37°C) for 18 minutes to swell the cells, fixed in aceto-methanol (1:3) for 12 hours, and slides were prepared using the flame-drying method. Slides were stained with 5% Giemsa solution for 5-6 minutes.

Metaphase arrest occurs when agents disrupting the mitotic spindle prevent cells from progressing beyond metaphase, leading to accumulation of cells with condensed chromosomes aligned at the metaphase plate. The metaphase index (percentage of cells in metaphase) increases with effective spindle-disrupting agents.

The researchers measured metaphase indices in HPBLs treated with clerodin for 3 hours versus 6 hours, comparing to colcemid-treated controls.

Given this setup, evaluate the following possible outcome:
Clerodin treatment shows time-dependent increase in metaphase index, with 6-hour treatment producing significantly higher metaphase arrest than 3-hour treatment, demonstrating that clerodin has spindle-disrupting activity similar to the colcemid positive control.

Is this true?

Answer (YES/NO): YES